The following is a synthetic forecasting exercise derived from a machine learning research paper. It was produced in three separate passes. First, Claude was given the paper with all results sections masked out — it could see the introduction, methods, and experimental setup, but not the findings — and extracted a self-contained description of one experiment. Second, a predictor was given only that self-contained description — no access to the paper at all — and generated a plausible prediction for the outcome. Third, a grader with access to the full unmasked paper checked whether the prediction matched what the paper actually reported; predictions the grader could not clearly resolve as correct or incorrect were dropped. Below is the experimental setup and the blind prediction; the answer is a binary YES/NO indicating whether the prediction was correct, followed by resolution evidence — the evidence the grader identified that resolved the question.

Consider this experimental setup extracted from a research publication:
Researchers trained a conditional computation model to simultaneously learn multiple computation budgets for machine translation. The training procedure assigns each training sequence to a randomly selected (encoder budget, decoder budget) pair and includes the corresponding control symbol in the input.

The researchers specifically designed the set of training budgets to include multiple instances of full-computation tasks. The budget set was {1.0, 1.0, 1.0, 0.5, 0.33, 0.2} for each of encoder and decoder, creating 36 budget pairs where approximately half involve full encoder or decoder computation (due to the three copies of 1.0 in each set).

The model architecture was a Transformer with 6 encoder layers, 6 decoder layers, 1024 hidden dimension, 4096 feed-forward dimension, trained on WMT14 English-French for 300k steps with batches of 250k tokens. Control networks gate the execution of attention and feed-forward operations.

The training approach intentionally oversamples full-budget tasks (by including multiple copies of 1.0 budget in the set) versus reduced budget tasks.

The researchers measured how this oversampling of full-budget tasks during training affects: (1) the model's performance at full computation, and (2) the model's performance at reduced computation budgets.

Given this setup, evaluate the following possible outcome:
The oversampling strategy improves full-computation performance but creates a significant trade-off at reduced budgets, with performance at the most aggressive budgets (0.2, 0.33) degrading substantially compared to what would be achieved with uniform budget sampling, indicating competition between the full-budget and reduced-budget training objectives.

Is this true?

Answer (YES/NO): NO